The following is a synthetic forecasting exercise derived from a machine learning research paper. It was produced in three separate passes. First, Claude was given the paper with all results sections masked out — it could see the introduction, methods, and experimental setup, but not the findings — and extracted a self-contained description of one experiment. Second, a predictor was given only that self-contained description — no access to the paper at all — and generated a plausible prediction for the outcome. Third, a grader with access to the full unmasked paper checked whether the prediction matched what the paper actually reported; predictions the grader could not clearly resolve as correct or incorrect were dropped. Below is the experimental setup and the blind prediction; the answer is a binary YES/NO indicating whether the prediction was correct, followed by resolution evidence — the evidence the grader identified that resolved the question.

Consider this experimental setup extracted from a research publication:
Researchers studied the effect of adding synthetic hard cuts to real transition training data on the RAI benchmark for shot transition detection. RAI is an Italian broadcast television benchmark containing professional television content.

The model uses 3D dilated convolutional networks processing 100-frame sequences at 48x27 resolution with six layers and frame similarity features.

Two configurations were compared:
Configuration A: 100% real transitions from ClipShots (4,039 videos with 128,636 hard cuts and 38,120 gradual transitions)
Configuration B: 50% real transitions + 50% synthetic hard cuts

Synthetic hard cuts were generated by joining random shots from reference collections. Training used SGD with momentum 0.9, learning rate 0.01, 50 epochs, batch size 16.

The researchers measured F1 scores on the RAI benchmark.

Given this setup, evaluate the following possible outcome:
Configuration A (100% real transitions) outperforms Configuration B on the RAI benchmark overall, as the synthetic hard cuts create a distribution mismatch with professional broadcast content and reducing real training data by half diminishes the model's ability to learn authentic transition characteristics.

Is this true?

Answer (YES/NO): YES